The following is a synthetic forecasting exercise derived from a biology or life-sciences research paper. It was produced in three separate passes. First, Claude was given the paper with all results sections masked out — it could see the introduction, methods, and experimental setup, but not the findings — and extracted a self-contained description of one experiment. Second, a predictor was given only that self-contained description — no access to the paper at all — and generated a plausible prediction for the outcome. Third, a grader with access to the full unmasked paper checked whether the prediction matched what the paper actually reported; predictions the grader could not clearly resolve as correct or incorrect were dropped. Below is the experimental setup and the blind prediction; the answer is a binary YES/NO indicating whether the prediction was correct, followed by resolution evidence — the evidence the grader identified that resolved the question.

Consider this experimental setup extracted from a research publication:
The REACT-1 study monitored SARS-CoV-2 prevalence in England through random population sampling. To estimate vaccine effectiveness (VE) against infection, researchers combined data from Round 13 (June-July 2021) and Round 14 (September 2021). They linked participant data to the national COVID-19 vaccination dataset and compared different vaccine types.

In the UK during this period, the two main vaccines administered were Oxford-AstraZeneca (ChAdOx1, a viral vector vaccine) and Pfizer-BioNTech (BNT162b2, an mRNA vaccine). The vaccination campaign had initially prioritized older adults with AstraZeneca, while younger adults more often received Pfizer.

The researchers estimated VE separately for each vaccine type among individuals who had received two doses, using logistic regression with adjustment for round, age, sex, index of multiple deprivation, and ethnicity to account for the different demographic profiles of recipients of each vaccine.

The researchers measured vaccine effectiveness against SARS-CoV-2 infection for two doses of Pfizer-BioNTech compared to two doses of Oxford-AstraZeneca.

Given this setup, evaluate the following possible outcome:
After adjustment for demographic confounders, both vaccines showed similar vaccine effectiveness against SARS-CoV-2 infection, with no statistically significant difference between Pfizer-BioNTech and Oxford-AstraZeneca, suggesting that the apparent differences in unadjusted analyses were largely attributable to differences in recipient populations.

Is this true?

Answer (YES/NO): NO